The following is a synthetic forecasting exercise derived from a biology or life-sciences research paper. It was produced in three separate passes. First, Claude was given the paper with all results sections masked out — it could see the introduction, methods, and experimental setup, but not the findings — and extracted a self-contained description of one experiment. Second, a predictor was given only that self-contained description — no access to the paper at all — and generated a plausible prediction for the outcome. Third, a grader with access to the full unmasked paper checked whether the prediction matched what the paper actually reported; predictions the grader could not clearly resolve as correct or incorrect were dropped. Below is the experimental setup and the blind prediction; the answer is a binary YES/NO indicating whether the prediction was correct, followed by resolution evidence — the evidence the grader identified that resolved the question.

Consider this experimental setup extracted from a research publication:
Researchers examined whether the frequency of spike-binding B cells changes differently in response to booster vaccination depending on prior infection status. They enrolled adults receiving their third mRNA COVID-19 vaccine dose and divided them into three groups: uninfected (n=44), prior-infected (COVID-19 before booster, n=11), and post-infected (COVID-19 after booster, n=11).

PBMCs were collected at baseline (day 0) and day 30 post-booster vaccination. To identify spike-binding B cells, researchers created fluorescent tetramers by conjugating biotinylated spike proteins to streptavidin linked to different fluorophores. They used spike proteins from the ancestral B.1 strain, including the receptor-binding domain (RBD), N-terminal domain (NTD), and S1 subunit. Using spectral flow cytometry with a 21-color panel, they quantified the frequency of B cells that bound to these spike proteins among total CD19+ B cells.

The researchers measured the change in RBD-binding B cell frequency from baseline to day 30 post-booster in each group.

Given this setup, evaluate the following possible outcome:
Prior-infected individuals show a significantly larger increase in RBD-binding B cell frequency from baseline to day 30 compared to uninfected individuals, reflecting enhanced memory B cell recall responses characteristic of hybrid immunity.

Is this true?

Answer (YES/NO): NO